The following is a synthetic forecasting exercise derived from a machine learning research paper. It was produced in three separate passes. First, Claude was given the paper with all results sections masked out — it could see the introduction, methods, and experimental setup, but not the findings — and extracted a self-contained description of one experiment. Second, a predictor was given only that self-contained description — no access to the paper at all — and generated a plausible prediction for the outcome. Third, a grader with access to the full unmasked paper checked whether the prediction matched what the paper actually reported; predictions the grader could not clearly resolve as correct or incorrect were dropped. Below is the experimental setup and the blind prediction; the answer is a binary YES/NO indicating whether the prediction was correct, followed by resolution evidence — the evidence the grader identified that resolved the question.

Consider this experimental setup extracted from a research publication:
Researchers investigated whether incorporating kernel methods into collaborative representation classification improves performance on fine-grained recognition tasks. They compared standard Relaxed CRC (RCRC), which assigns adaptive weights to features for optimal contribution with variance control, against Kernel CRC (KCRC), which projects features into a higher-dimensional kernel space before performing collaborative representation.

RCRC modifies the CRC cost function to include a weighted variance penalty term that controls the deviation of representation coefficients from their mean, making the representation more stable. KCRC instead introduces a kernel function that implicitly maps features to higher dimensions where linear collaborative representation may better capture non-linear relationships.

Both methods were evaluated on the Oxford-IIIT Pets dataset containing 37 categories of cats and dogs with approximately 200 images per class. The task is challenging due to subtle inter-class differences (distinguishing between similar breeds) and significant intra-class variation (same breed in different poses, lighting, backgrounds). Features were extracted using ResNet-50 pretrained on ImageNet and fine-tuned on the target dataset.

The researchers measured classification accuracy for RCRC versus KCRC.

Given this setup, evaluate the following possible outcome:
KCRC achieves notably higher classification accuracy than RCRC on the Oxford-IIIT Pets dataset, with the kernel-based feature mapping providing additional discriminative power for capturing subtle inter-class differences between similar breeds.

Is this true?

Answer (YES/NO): NO